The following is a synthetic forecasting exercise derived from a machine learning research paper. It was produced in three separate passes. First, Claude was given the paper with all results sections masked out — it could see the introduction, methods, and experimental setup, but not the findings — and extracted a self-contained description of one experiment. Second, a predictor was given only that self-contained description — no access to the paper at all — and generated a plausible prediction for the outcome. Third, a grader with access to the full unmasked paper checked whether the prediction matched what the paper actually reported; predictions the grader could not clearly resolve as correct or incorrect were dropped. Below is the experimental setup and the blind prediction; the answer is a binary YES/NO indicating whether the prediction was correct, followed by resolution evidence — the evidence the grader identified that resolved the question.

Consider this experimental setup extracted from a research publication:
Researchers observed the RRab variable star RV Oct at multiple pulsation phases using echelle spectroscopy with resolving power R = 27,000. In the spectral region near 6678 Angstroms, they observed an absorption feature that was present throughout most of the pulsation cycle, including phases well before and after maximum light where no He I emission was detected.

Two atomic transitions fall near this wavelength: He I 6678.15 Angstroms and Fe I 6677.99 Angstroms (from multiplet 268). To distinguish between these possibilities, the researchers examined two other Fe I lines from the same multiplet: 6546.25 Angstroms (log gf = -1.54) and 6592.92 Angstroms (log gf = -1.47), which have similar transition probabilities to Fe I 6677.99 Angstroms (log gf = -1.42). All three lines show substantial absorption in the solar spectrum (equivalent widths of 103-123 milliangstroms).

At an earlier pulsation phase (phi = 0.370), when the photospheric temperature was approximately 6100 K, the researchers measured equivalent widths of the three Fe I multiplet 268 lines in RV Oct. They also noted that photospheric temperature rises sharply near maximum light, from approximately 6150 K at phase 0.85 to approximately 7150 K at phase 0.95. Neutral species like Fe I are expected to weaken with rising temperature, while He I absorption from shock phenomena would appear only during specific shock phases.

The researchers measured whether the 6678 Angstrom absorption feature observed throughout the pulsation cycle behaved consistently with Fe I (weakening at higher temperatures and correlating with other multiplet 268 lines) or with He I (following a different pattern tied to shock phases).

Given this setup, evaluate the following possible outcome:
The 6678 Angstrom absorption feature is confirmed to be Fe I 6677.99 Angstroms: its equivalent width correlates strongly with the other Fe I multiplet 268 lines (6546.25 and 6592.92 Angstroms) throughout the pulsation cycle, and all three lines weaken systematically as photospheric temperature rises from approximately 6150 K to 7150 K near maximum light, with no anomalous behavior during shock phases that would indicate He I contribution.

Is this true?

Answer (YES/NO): YES